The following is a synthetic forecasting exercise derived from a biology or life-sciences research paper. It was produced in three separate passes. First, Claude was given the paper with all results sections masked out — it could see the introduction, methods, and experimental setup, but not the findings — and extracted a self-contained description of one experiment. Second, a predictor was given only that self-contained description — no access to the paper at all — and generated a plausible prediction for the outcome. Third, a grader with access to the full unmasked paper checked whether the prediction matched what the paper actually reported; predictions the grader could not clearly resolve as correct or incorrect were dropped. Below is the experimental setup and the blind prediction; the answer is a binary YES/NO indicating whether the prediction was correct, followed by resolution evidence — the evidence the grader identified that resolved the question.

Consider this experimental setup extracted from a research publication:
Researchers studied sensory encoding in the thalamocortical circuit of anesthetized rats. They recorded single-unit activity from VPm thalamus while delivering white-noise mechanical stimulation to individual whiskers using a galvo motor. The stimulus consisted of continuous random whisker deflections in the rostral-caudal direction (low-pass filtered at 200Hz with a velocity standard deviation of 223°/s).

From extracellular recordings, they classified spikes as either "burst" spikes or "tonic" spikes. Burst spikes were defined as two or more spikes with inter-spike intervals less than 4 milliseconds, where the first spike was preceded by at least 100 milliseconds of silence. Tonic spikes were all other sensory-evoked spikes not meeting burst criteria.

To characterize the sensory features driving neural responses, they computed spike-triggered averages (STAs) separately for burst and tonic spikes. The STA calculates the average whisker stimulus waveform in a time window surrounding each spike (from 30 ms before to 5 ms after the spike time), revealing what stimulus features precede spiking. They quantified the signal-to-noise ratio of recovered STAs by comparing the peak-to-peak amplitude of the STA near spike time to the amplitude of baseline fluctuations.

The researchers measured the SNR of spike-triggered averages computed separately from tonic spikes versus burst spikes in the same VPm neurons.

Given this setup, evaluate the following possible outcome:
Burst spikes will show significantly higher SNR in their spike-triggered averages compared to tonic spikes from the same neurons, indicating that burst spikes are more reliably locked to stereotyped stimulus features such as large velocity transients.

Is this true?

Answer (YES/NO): NO